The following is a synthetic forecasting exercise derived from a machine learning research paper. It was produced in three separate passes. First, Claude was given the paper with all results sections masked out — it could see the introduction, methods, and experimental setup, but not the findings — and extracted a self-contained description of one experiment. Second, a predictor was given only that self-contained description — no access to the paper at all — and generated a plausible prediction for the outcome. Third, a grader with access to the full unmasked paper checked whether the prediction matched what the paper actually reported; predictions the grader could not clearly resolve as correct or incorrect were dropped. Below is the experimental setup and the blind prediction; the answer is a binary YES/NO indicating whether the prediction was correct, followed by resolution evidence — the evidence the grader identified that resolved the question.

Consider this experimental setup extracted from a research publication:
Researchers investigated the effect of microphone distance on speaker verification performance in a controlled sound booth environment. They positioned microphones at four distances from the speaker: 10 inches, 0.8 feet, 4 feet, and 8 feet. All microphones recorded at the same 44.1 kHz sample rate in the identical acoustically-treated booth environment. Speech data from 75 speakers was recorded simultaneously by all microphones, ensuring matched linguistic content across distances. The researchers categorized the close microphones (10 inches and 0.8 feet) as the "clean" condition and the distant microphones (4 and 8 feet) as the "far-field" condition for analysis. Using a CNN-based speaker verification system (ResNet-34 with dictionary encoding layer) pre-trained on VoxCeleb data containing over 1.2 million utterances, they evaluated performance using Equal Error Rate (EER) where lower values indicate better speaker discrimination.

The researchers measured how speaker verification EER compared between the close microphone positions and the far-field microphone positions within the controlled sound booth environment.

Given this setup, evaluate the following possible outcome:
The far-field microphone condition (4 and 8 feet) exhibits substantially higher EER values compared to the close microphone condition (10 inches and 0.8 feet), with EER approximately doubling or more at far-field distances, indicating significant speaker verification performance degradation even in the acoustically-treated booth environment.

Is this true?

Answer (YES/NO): NO